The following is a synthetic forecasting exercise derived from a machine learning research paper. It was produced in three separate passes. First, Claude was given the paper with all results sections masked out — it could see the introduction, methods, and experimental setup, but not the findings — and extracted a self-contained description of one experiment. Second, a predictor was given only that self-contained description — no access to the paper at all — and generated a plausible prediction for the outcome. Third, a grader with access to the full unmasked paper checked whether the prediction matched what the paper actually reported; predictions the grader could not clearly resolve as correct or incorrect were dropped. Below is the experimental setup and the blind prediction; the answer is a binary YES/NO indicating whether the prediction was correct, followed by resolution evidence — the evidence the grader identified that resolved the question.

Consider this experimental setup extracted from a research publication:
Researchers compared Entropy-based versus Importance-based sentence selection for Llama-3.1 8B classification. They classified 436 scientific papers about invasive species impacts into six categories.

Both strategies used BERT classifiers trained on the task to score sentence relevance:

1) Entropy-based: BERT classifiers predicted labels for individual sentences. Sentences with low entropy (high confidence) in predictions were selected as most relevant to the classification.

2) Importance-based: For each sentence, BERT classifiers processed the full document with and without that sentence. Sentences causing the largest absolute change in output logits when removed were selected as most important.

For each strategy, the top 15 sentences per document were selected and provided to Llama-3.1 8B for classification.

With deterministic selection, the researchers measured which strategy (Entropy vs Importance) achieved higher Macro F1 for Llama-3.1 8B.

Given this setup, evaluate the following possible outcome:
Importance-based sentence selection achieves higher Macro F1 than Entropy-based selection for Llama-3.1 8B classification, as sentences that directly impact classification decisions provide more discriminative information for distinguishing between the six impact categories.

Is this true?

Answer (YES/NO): YES